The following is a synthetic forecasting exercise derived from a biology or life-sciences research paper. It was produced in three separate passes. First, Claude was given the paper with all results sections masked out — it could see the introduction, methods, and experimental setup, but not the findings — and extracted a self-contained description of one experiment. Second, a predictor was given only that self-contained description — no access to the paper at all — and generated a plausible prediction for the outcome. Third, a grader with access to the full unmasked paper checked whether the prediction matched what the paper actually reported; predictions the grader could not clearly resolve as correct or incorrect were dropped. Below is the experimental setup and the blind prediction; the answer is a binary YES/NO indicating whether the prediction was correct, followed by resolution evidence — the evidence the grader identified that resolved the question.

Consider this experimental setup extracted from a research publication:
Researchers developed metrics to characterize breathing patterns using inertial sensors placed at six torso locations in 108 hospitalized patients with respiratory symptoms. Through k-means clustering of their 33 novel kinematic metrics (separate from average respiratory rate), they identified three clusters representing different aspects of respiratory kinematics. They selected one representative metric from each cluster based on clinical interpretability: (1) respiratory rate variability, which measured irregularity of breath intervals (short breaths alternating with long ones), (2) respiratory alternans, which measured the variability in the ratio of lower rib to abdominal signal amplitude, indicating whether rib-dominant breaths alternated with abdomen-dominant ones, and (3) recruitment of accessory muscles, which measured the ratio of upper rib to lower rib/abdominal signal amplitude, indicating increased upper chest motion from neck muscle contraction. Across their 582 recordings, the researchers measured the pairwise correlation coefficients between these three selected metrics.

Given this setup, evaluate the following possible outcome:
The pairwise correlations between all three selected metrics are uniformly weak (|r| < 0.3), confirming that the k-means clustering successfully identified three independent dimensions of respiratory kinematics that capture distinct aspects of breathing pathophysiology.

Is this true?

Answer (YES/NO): YES